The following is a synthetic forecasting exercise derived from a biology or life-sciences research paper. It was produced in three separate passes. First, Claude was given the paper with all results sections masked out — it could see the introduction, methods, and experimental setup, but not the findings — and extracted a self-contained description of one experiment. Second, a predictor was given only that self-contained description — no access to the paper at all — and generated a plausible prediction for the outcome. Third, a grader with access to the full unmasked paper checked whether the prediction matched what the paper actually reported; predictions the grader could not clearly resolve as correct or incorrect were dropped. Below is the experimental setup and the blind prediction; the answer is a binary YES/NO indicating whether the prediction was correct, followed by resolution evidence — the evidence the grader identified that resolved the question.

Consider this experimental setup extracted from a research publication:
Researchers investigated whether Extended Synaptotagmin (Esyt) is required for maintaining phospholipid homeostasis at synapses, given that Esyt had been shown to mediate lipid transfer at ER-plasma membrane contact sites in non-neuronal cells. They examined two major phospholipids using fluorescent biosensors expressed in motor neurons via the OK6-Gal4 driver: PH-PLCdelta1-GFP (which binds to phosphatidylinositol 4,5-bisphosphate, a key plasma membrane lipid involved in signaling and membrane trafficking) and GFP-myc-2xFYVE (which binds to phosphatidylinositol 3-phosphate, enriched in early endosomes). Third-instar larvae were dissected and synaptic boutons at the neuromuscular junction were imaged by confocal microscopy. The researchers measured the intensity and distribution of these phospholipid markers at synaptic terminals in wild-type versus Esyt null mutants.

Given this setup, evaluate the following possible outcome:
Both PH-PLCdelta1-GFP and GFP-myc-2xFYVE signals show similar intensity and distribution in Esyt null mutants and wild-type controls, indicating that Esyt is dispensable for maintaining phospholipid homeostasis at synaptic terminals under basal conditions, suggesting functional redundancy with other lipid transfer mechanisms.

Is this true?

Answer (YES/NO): YES